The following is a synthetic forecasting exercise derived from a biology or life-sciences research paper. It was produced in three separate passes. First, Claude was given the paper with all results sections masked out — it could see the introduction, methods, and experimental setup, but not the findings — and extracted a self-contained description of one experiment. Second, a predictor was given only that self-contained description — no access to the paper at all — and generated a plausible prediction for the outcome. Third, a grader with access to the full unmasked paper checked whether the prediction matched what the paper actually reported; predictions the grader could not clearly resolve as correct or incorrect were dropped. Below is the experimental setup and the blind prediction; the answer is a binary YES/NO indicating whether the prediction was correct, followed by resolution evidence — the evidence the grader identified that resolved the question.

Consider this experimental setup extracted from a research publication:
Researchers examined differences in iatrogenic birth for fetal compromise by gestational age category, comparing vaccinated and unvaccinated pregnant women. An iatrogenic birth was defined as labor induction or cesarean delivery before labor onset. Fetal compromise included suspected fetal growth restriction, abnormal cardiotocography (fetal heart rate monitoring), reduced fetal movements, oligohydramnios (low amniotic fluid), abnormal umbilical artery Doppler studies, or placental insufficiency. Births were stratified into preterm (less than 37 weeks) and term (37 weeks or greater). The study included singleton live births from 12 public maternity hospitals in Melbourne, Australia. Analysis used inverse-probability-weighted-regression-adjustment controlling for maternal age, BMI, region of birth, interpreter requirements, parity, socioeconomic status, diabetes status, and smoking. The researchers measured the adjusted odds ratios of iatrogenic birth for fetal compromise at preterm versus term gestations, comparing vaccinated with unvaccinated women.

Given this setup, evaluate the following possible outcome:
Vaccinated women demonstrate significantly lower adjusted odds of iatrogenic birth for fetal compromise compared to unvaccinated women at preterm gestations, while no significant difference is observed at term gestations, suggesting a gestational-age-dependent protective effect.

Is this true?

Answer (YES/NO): NO